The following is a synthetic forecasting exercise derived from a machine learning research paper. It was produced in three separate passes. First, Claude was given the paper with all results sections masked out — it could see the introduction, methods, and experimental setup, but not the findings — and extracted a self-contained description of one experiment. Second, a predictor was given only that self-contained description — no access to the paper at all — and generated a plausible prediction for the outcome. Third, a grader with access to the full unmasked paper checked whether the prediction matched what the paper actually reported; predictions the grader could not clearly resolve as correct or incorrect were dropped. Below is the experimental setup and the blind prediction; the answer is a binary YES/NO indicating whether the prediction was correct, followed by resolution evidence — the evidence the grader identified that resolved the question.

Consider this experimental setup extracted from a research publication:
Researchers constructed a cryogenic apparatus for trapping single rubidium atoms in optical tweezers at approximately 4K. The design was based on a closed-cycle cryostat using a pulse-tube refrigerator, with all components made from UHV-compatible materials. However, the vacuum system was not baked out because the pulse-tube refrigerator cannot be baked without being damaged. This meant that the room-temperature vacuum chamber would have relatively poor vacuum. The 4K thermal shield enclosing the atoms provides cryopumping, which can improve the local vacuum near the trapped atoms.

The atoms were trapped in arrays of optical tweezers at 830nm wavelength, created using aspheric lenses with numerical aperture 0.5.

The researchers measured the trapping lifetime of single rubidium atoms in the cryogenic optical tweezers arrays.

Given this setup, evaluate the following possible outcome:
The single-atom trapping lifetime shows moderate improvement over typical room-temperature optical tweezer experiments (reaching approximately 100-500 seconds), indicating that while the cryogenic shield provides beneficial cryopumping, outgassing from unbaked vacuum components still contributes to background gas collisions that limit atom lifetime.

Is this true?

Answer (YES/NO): YES